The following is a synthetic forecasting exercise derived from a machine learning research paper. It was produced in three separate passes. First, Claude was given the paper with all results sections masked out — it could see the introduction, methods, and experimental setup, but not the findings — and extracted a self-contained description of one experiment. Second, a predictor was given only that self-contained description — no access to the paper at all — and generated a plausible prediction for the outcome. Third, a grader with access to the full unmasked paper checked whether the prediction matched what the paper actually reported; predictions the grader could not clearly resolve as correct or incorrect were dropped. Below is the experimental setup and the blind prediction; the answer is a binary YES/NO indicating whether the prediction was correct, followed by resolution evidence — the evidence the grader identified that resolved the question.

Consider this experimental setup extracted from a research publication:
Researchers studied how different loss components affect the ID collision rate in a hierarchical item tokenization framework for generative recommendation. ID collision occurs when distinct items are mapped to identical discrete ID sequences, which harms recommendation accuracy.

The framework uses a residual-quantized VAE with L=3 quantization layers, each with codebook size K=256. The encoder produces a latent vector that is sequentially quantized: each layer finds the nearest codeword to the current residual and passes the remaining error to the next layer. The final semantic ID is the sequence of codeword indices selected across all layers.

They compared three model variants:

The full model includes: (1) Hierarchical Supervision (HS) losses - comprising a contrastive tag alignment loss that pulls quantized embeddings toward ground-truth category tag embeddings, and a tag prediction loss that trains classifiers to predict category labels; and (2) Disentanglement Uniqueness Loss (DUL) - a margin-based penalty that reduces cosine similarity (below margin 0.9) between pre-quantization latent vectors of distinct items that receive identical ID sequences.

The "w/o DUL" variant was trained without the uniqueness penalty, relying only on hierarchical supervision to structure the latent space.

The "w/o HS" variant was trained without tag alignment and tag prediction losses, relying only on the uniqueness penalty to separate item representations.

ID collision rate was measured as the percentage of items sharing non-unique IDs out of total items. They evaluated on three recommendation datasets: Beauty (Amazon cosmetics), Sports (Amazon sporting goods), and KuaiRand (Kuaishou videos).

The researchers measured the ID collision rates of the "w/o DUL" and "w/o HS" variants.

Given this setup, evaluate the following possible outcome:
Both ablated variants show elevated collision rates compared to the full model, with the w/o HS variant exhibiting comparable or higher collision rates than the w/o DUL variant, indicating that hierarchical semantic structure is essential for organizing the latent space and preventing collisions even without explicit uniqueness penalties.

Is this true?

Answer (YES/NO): NO